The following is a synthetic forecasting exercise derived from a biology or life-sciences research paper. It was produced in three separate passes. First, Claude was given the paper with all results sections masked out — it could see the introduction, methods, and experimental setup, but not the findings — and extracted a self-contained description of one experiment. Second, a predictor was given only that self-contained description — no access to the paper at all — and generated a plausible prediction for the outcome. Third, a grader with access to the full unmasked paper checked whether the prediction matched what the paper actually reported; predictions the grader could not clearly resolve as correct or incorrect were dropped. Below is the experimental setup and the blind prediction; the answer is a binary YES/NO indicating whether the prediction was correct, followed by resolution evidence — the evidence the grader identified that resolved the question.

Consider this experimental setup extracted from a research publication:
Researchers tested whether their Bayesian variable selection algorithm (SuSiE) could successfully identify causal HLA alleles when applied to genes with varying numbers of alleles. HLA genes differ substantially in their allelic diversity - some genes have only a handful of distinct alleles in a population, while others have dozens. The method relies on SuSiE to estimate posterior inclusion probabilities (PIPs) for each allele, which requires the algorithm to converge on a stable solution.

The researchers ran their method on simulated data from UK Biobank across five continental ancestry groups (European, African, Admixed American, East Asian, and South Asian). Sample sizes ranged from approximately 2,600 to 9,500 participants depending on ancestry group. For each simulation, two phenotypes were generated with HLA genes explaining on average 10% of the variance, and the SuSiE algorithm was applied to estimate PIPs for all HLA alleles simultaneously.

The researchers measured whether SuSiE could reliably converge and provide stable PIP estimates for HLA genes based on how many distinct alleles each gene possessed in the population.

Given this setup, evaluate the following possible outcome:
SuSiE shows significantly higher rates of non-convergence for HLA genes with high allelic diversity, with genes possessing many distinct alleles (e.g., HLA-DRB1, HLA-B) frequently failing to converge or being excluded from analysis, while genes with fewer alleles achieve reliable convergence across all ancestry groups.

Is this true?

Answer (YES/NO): NO